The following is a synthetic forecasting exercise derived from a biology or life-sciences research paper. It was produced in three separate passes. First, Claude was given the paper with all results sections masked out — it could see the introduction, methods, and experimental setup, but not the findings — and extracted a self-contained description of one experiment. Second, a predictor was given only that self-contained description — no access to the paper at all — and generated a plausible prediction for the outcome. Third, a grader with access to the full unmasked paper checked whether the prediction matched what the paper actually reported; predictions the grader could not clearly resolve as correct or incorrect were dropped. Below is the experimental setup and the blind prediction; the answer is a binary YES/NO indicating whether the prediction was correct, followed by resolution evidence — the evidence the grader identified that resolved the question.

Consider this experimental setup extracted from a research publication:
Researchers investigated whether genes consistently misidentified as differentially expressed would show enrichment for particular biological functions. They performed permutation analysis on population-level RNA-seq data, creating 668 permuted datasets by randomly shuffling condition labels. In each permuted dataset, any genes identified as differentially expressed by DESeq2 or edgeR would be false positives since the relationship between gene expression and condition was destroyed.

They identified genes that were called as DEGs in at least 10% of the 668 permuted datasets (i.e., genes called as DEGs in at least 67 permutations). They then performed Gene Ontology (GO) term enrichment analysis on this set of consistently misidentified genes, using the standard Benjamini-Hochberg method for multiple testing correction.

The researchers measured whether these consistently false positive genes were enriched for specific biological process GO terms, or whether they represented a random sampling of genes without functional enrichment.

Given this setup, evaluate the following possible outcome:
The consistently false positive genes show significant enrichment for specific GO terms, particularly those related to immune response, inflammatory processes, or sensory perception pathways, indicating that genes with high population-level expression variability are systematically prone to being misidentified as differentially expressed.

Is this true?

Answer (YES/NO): YES